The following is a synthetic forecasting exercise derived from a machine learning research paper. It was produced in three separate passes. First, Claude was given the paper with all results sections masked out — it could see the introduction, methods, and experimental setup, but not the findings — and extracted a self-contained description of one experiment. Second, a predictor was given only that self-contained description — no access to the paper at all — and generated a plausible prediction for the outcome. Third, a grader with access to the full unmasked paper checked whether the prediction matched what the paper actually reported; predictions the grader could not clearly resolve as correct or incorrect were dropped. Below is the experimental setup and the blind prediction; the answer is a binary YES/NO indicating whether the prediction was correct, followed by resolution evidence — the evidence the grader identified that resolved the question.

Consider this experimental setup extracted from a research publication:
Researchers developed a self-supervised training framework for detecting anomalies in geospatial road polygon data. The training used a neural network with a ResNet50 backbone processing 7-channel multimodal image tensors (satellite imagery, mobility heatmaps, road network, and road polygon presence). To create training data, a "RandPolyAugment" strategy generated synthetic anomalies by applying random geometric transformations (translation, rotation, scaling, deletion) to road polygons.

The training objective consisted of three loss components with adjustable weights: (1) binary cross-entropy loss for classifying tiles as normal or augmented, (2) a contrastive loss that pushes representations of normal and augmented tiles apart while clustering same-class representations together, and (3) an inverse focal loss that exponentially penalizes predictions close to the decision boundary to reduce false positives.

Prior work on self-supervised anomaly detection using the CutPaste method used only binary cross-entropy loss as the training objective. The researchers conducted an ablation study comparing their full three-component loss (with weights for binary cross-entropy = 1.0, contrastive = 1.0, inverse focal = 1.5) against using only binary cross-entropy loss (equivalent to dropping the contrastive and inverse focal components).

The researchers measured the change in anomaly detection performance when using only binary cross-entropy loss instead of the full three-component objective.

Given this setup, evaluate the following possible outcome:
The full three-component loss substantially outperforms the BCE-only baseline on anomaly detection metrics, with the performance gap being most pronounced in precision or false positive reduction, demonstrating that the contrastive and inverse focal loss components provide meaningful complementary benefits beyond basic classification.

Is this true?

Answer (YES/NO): NO